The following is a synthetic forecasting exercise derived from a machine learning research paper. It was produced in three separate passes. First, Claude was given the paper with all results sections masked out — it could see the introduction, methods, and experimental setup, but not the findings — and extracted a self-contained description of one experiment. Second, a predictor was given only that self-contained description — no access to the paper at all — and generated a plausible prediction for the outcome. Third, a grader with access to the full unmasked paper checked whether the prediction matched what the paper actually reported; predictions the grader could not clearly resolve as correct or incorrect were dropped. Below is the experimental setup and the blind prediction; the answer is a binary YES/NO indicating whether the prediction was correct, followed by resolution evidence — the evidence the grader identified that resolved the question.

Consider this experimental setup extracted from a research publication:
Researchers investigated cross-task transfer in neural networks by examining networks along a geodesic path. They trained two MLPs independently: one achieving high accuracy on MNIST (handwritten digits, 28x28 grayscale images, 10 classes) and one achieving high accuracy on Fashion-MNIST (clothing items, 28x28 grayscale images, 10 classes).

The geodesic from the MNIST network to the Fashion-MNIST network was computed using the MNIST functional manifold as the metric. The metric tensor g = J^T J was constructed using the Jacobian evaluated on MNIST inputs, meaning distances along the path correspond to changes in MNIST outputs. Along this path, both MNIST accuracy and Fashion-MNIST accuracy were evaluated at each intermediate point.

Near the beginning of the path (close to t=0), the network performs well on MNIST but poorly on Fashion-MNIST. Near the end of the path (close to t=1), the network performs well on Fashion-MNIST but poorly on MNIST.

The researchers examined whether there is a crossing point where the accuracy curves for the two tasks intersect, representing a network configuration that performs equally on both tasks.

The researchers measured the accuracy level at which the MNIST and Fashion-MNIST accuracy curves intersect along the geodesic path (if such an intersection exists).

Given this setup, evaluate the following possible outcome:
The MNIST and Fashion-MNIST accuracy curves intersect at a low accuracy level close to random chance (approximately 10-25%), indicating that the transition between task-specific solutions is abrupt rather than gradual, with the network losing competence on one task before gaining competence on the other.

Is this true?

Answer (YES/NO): NO